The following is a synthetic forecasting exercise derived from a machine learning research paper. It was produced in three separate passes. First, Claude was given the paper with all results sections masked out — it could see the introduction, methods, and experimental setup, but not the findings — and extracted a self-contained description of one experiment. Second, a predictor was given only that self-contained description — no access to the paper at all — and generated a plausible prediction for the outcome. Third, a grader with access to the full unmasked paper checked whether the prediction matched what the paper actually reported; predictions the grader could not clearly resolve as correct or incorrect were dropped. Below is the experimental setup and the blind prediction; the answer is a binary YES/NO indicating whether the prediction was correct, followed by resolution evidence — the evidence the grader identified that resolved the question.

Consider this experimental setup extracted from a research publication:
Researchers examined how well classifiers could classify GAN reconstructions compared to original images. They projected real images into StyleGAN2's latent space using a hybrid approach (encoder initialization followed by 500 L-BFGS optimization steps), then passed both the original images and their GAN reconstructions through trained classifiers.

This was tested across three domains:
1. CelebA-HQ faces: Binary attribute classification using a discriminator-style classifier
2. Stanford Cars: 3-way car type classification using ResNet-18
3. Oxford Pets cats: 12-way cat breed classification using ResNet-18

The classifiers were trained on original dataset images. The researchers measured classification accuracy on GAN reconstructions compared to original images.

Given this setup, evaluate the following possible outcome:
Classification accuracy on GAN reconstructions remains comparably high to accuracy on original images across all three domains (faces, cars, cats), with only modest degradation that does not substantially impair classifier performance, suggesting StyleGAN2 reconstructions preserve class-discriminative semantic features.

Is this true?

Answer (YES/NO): NO